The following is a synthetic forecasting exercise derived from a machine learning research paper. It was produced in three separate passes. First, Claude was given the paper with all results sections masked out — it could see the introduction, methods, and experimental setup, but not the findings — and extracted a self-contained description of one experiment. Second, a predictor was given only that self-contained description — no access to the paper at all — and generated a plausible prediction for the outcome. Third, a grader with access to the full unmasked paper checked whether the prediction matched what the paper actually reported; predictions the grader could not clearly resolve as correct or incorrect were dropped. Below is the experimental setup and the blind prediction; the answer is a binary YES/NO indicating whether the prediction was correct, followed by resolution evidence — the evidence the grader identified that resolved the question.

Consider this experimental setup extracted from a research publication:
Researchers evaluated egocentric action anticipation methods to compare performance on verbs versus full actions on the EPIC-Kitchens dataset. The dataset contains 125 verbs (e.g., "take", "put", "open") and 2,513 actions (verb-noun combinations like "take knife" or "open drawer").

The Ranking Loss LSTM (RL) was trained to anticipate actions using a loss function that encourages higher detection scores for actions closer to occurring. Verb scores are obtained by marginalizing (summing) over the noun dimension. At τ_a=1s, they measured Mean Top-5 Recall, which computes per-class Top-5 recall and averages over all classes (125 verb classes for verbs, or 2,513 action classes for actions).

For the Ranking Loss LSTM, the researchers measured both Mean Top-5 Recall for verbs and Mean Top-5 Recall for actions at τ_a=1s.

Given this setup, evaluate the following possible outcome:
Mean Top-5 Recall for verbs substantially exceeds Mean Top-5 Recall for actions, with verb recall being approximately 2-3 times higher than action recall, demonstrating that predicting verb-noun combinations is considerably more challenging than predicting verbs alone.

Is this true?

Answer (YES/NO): NO